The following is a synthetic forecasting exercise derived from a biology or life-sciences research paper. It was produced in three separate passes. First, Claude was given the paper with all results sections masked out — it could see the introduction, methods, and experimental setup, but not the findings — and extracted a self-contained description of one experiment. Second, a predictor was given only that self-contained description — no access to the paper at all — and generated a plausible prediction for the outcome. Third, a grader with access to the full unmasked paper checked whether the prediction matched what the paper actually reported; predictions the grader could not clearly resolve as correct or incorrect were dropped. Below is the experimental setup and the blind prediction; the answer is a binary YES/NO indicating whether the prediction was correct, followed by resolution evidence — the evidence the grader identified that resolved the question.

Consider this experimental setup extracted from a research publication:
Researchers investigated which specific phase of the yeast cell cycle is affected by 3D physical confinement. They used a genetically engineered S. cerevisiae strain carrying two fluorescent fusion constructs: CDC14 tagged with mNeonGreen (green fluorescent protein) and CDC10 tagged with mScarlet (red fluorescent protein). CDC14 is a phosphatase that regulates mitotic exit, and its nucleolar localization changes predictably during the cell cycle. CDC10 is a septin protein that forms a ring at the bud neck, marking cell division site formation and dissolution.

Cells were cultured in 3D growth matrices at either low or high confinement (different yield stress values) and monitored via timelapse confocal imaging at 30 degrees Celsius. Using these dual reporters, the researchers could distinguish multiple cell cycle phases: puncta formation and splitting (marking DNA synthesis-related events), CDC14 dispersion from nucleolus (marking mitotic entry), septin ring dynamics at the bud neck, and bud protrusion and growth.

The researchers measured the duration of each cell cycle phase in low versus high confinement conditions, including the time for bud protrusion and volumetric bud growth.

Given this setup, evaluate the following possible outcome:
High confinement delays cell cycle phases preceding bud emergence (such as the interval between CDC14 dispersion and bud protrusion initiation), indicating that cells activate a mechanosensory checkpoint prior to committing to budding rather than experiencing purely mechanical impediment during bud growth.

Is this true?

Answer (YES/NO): NO